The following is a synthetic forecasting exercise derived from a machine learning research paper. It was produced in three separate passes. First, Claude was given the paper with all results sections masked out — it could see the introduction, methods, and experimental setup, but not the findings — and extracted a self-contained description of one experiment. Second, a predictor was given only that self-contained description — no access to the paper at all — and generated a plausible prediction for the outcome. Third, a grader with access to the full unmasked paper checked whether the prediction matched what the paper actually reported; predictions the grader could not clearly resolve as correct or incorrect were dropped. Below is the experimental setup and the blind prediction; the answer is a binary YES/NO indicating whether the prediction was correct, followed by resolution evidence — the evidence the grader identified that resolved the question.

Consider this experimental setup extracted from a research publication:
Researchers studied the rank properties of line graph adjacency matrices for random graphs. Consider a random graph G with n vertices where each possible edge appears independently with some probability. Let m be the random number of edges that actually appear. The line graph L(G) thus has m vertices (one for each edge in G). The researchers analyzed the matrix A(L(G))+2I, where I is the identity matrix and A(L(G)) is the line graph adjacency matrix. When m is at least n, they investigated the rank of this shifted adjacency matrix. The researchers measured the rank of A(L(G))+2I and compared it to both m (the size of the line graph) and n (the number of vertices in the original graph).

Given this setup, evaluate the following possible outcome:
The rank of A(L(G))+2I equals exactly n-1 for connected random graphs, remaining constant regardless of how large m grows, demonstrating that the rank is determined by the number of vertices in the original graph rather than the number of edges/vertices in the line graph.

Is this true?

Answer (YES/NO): NO